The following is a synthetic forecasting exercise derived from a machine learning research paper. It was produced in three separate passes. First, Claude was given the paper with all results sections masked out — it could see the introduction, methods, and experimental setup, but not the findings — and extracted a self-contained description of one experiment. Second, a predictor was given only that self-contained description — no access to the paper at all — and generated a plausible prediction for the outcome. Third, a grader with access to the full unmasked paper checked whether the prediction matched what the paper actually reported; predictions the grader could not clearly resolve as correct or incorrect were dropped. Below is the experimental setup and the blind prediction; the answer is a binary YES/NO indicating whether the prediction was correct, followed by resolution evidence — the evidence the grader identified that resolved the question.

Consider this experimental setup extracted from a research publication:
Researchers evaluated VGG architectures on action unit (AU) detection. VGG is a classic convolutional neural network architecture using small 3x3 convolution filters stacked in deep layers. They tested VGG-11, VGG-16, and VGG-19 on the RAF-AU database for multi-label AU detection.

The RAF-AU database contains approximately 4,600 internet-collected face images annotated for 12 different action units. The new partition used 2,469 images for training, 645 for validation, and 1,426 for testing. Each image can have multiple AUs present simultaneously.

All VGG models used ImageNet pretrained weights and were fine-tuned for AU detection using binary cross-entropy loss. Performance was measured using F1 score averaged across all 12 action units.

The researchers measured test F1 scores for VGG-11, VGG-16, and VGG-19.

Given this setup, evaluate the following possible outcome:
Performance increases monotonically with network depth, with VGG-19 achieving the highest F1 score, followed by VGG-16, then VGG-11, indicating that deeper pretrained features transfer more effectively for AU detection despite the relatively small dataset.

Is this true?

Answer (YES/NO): NO